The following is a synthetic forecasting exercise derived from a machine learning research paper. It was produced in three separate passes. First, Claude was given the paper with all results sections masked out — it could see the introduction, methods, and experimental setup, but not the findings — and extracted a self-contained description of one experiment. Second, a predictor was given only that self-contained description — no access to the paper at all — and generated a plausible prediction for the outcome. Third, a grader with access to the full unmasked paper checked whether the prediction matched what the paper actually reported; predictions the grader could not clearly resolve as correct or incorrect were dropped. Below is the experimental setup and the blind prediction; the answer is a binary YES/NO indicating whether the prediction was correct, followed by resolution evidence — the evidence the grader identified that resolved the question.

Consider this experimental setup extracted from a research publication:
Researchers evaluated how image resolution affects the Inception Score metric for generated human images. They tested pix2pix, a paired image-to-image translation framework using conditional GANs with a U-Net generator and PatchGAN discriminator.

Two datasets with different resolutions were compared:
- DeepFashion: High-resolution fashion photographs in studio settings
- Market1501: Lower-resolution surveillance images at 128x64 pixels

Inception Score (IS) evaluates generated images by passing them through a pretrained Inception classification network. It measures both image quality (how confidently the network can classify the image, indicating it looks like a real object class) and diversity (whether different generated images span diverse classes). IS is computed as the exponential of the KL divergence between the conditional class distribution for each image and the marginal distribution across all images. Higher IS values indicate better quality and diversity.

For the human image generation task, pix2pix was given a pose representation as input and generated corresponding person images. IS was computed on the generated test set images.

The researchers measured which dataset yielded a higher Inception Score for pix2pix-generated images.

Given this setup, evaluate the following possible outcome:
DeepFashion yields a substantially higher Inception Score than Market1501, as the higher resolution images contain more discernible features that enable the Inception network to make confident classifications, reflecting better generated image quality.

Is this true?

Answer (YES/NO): YES